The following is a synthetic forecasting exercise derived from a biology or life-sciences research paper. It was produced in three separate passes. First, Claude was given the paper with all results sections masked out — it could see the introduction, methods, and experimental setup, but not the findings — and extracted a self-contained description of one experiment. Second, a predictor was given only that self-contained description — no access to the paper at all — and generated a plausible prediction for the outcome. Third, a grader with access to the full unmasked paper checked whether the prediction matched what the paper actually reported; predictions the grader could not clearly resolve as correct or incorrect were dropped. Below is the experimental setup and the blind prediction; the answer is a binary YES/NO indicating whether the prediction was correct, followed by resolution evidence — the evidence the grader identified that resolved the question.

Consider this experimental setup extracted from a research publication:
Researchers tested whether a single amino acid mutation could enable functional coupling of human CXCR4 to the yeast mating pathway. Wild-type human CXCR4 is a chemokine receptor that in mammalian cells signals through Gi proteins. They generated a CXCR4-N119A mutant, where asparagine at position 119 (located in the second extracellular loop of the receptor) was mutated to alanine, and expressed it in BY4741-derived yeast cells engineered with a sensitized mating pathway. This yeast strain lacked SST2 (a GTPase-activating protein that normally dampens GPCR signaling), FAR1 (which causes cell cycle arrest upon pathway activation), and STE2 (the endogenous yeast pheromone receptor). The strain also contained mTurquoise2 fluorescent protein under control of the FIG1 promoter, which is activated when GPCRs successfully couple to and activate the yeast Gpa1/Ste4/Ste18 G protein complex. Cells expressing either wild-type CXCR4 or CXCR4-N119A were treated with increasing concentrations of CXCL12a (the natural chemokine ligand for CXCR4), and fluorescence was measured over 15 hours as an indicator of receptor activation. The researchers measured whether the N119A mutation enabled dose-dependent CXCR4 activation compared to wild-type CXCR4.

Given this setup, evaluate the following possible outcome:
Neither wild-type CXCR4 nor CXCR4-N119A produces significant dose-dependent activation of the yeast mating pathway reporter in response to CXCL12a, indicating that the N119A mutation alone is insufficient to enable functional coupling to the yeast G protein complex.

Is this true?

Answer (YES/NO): NO